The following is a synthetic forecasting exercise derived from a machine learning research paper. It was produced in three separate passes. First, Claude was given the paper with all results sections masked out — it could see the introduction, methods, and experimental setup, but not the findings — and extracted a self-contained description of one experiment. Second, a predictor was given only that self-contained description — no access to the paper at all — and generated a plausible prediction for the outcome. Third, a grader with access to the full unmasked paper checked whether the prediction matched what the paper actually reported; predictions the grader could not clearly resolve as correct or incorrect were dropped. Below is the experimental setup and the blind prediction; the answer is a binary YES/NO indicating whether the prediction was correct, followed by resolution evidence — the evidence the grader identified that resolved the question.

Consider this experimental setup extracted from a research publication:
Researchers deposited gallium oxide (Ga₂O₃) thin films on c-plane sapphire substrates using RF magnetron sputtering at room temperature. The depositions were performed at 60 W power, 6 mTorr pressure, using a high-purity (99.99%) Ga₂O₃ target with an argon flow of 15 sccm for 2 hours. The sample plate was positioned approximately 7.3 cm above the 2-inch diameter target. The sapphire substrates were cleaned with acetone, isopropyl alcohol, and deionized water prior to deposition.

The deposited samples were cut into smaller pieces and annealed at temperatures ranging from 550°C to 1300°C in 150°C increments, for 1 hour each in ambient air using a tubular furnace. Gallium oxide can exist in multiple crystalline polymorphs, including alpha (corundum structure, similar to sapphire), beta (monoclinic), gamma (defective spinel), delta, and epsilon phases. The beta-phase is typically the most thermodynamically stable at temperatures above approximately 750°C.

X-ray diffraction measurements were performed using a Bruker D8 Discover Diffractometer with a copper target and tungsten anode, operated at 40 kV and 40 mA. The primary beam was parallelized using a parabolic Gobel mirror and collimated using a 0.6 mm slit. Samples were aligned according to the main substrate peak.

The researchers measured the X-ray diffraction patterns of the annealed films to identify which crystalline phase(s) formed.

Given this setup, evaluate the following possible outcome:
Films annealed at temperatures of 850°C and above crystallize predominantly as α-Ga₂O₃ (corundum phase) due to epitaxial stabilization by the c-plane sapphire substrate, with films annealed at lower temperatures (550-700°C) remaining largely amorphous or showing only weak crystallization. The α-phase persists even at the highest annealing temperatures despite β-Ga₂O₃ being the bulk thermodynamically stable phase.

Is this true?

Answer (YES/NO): NO